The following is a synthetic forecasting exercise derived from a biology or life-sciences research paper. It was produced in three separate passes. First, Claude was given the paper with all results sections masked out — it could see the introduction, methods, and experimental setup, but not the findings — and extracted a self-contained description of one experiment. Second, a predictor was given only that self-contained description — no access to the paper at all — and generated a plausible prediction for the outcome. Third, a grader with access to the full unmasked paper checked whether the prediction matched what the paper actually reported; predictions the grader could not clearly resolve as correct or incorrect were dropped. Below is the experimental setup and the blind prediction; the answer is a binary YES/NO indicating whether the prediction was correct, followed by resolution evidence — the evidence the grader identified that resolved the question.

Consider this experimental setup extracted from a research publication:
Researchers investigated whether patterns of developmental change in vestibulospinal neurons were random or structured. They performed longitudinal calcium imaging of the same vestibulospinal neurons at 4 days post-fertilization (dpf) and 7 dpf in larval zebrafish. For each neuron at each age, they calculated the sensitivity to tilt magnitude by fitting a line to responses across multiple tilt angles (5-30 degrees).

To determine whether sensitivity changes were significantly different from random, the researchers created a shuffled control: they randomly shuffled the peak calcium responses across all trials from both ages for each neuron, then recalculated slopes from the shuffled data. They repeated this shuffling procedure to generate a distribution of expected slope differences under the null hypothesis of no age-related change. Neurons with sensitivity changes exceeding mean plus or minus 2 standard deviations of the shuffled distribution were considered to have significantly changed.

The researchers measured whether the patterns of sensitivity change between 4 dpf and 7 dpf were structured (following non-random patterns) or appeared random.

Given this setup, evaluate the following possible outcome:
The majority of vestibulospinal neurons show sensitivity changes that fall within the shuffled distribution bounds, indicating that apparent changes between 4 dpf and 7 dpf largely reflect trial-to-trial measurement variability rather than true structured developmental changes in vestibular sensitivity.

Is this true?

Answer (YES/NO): NO